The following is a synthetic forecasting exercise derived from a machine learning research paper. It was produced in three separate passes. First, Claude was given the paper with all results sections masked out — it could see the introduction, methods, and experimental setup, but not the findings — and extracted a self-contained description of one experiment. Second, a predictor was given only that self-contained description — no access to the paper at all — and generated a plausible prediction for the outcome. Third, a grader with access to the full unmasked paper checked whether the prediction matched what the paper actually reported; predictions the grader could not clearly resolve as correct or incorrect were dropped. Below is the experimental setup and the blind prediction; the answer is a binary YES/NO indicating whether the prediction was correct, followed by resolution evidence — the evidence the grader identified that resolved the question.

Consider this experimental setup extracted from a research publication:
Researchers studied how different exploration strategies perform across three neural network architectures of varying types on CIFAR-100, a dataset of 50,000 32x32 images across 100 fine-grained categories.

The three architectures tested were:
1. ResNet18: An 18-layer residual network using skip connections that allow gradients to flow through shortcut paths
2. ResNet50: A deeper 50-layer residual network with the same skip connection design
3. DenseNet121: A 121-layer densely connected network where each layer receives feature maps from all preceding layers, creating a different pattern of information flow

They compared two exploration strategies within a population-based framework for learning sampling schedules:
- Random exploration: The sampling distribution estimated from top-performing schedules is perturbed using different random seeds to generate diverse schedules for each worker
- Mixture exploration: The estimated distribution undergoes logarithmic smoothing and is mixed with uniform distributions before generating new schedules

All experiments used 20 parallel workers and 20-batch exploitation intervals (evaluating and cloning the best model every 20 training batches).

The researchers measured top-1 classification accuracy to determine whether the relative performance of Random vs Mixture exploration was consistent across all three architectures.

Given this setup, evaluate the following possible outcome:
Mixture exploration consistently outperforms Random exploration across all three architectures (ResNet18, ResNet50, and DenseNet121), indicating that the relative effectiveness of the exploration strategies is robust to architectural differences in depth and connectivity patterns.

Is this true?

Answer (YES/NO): NO